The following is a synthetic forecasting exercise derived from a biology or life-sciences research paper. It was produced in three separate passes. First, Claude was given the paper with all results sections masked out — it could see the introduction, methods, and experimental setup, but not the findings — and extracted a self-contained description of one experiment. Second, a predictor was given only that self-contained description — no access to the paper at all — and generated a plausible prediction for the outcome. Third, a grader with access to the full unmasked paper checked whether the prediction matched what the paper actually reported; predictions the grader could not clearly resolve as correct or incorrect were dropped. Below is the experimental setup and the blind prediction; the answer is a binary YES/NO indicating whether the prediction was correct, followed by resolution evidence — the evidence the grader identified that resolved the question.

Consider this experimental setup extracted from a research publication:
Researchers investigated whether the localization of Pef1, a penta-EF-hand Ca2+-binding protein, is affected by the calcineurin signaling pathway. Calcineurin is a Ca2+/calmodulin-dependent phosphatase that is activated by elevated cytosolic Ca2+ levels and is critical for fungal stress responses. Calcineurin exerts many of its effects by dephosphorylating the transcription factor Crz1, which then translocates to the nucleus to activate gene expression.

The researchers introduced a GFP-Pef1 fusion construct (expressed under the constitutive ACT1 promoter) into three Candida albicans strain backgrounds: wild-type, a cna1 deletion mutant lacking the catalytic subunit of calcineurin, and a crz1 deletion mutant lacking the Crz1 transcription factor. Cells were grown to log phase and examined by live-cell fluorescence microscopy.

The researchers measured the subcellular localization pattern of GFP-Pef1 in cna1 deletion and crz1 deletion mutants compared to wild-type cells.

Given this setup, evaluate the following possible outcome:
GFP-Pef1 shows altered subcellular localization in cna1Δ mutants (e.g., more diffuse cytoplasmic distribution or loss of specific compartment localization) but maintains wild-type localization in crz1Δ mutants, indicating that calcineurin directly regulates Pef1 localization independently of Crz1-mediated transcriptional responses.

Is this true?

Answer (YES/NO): YES